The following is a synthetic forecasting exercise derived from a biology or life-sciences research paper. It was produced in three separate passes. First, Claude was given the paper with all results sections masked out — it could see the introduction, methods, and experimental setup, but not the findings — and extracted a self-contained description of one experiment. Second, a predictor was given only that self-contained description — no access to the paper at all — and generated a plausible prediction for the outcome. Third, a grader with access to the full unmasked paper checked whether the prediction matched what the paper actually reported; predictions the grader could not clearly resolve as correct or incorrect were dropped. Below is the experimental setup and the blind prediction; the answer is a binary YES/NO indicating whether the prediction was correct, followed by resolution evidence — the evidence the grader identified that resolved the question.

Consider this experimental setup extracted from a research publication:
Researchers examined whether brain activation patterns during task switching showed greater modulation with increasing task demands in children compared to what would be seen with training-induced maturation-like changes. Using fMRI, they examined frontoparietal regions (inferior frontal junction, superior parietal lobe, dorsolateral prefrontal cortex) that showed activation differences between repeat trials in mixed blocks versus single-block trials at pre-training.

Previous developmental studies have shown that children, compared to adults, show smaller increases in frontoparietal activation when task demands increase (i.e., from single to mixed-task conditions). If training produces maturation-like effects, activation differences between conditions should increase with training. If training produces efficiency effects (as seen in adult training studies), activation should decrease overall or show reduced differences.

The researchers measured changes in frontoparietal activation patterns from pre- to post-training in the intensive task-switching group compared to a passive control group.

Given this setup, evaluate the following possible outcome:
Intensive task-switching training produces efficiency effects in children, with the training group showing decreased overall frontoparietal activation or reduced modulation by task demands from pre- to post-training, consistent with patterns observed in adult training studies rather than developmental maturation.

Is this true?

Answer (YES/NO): YES